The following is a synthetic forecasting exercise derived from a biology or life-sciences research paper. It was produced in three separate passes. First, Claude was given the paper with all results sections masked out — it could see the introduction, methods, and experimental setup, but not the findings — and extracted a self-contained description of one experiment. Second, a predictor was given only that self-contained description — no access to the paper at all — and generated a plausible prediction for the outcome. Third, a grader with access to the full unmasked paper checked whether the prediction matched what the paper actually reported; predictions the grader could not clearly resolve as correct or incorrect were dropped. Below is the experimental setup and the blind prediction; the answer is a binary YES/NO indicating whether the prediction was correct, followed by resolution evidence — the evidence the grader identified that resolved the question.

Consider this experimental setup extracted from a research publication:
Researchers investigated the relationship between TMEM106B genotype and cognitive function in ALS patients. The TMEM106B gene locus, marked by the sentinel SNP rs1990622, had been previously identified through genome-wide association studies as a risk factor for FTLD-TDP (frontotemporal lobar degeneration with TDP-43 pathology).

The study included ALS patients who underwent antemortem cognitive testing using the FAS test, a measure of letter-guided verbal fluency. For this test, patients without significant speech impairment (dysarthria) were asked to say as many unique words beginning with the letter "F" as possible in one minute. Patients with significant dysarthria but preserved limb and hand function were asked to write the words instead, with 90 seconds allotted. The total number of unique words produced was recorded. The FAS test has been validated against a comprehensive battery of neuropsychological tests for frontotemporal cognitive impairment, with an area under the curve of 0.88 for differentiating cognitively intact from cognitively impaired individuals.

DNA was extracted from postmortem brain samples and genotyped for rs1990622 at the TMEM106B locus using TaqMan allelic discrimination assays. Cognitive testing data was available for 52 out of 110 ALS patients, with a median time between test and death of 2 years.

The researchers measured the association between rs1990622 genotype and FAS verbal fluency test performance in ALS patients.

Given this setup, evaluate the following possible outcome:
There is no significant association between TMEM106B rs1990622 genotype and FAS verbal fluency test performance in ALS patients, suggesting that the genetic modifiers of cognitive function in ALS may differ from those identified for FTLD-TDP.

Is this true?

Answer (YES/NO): YES